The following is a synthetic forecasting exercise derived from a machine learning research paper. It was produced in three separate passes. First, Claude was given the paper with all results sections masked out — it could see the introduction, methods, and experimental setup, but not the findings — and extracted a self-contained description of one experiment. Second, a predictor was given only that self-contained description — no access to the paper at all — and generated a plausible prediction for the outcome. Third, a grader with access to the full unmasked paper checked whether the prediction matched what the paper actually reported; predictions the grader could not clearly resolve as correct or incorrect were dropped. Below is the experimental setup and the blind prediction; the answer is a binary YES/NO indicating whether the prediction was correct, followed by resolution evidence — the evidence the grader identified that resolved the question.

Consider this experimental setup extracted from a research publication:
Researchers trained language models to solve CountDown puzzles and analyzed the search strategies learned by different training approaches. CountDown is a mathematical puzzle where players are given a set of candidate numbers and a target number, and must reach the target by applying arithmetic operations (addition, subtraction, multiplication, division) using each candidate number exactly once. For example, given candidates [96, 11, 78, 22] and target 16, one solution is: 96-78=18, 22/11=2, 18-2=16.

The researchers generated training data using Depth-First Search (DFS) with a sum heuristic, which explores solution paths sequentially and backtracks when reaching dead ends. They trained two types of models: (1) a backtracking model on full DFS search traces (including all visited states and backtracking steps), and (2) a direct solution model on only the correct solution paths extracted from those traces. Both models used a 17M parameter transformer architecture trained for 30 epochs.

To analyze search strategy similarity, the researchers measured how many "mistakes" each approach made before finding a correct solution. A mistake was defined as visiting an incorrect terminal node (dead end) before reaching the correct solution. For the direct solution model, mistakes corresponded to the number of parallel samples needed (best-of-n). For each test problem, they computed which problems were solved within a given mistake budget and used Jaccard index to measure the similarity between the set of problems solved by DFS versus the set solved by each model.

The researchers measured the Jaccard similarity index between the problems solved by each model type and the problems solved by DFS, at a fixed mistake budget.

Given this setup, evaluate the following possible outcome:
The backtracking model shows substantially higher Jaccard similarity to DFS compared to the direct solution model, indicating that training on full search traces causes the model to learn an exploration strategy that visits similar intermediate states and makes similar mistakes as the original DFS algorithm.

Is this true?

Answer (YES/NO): YES